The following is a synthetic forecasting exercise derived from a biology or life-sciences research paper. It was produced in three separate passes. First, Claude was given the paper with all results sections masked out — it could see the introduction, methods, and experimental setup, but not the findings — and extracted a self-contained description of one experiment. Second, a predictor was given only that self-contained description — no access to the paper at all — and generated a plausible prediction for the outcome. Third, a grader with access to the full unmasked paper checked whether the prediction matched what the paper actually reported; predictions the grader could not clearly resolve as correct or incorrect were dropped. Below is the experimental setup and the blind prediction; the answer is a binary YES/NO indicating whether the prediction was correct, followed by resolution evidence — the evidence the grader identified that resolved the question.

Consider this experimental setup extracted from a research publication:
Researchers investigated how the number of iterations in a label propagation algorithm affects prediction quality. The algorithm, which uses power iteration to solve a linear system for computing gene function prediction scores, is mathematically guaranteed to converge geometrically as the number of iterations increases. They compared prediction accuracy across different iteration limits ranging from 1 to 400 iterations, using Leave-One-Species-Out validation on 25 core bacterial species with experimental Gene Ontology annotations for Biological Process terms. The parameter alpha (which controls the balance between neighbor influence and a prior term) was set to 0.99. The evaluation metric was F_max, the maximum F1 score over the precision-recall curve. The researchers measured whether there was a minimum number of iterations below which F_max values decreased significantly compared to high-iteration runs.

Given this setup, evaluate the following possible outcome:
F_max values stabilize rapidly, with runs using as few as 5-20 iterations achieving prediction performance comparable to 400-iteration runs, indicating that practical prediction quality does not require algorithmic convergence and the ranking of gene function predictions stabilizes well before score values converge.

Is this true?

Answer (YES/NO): NO